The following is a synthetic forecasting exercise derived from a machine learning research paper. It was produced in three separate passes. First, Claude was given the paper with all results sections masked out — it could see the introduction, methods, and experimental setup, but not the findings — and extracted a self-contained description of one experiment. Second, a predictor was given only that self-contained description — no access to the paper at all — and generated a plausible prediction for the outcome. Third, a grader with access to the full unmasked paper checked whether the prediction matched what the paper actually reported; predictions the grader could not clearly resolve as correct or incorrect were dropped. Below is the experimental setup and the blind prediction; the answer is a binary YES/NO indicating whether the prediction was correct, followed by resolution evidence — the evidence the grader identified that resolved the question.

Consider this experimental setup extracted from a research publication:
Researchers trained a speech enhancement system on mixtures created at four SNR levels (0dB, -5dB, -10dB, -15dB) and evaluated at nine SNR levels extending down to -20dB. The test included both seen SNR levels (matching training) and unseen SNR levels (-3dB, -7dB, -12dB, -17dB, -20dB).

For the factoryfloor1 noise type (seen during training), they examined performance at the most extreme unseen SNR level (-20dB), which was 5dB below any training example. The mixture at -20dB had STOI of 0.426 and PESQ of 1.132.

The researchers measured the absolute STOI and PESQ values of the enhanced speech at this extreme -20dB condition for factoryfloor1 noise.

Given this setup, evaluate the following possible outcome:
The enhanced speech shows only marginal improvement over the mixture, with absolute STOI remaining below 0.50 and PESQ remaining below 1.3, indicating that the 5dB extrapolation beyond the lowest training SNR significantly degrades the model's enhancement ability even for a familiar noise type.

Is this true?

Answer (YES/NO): NO